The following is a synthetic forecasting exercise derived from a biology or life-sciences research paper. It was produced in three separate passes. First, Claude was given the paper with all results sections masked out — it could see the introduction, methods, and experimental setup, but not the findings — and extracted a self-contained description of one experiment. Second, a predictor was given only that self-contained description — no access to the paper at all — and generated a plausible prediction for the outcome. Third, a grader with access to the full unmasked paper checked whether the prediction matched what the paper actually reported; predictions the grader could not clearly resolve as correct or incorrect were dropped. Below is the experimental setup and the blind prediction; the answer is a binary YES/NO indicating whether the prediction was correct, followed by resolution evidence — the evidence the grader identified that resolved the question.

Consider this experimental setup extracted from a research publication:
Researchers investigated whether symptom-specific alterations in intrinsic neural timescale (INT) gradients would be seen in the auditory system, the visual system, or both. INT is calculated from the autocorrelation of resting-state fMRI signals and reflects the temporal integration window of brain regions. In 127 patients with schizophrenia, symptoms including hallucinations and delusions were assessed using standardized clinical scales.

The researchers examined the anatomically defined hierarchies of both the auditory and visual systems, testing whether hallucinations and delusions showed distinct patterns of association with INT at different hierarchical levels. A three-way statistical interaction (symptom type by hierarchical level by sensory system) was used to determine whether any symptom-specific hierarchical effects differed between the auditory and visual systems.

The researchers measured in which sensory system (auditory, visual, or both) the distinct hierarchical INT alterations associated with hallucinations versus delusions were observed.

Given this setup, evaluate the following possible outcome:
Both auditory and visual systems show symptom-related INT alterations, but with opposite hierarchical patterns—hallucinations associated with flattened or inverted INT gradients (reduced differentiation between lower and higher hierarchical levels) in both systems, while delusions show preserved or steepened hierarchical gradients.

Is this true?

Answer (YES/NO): NO